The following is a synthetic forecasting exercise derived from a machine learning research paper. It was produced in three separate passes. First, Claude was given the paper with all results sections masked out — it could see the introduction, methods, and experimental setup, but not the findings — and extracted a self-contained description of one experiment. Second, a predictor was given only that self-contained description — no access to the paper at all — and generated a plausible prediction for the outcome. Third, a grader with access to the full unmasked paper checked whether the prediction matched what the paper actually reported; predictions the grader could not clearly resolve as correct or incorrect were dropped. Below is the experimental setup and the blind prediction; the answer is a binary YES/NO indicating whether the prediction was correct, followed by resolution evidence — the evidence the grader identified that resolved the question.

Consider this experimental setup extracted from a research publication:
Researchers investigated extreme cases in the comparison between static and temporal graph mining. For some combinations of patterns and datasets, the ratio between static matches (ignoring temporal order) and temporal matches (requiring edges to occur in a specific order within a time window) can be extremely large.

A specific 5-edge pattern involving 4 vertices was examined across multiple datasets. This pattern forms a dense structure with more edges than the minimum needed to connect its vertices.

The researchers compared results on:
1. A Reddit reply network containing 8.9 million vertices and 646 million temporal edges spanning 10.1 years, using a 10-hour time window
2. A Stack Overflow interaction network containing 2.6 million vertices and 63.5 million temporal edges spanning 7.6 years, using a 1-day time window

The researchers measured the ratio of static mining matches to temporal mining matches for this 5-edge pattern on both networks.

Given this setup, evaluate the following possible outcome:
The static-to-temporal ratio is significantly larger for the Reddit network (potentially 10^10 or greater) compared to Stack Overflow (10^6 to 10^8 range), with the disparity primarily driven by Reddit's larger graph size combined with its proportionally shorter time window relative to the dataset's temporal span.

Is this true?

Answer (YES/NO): YES